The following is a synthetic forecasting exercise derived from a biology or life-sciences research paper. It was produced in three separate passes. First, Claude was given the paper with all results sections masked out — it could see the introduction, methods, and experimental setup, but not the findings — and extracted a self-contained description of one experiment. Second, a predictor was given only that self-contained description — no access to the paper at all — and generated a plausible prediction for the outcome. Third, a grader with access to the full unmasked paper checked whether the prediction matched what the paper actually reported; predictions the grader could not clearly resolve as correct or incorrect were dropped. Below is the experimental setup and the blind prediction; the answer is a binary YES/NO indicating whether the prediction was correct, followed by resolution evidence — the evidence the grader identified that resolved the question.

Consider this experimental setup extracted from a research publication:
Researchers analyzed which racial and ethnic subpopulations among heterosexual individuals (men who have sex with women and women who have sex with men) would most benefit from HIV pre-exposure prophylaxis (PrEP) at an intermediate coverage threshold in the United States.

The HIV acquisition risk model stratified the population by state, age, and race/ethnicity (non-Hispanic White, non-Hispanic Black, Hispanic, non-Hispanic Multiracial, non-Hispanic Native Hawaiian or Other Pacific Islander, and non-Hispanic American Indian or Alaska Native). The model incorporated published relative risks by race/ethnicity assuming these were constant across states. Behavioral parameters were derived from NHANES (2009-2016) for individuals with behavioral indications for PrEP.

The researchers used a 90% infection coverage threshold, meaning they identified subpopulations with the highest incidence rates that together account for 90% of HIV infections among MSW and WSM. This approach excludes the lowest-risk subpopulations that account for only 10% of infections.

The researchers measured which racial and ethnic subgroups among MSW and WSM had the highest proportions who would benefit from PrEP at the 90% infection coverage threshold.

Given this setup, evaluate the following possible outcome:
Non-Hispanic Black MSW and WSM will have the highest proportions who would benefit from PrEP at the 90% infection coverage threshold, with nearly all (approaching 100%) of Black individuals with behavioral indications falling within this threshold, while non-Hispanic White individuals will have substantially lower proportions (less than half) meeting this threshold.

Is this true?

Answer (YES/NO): NO